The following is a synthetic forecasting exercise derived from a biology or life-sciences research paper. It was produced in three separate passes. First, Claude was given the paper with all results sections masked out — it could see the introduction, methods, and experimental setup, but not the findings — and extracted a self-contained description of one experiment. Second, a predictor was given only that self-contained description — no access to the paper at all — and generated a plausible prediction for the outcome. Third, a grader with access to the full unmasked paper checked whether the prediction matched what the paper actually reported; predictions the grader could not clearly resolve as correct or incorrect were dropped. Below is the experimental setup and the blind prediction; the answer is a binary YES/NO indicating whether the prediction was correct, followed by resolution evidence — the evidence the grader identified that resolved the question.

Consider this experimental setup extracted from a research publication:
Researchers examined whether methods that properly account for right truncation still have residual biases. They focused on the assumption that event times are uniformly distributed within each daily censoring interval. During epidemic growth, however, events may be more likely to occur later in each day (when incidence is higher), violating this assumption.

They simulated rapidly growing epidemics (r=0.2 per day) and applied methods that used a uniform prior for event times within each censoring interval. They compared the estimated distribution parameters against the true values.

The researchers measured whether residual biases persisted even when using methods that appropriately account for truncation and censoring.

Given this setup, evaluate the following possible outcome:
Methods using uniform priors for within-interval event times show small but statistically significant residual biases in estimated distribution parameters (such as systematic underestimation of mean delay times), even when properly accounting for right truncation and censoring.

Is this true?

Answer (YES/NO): YES